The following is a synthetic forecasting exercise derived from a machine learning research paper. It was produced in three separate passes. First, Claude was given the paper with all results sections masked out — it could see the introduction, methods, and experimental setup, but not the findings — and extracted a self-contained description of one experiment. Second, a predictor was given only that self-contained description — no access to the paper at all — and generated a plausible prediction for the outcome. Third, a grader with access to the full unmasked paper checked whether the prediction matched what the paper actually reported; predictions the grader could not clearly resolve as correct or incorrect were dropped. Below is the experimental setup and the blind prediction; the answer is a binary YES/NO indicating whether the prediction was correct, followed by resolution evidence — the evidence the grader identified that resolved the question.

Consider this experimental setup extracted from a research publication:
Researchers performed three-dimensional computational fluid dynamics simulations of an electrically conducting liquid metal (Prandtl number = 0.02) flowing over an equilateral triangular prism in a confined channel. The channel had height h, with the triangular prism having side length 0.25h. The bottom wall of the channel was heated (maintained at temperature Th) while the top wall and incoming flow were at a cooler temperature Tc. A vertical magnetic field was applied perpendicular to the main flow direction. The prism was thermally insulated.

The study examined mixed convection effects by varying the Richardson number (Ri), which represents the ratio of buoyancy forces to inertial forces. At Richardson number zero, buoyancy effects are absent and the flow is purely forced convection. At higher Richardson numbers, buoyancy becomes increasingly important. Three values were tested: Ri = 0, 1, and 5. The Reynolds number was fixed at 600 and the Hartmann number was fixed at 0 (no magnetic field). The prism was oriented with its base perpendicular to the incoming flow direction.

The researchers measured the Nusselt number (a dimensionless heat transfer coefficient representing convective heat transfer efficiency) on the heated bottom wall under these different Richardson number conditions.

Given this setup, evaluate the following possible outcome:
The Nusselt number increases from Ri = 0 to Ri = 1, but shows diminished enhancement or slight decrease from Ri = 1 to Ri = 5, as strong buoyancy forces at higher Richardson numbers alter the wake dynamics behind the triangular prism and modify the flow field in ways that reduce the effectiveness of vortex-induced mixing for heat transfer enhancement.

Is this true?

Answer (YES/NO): NO